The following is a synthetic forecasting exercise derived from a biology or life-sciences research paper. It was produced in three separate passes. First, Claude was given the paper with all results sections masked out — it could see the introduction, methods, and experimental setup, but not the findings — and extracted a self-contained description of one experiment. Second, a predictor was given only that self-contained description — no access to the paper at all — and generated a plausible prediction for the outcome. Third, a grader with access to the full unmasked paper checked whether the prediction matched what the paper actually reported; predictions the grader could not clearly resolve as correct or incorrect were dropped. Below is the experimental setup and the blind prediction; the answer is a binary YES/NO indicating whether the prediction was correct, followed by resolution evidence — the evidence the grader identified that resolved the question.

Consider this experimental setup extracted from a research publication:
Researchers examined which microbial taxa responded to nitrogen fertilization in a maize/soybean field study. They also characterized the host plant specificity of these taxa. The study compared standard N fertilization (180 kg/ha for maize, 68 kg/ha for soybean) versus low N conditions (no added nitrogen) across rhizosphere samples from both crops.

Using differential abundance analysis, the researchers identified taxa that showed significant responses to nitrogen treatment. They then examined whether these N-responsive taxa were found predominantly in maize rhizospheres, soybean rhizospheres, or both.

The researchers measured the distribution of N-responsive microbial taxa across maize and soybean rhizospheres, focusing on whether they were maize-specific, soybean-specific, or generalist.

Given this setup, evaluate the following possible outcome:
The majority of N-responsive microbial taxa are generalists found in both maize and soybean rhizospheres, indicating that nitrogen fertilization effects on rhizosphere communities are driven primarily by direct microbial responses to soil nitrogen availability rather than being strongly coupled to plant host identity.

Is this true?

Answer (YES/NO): NO